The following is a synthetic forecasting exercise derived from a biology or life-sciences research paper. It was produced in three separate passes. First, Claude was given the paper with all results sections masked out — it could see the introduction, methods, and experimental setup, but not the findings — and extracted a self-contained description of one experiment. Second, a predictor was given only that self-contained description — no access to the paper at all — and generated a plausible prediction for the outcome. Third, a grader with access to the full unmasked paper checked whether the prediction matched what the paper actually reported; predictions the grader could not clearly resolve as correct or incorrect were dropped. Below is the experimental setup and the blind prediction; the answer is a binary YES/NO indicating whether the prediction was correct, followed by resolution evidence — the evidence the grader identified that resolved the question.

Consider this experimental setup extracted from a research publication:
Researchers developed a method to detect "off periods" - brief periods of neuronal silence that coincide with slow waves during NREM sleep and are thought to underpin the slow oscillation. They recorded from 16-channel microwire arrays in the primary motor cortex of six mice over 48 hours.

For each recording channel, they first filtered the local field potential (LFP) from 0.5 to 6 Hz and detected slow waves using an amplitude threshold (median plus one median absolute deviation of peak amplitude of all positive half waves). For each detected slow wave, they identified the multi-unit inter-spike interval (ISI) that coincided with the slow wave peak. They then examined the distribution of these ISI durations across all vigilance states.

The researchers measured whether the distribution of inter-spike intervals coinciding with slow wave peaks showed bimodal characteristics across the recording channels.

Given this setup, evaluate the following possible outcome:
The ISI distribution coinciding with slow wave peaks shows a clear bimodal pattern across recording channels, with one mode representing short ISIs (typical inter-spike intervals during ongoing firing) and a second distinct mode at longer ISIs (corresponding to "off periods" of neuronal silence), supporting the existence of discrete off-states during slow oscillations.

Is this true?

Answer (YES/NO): YES